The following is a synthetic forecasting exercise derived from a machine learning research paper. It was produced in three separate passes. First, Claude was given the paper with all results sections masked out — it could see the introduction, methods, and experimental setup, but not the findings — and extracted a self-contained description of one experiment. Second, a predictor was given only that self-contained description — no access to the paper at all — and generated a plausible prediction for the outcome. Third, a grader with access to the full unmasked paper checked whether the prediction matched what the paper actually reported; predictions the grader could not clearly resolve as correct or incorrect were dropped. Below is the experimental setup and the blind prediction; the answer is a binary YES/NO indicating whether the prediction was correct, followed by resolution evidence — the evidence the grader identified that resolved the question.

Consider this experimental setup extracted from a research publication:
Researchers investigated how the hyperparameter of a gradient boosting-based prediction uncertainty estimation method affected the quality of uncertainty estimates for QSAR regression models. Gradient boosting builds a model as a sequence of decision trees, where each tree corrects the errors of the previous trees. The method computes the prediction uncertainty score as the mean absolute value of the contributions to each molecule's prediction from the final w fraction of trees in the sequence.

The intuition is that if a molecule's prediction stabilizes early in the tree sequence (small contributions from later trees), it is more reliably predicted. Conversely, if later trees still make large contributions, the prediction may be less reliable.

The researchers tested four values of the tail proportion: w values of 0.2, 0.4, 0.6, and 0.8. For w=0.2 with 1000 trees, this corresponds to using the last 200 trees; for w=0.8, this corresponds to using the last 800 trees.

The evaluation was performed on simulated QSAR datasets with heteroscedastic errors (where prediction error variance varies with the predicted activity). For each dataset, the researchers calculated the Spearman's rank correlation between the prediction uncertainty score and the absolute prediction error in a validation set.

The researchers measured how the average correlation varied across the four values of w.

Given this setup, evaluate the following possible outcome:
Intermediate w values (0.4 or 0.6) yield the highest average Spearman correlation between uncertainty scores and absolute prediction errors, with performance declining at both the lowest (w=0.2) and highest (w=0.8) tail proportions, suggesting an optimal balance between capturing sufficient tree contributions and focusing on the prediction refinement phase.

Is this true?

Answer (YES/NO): NO